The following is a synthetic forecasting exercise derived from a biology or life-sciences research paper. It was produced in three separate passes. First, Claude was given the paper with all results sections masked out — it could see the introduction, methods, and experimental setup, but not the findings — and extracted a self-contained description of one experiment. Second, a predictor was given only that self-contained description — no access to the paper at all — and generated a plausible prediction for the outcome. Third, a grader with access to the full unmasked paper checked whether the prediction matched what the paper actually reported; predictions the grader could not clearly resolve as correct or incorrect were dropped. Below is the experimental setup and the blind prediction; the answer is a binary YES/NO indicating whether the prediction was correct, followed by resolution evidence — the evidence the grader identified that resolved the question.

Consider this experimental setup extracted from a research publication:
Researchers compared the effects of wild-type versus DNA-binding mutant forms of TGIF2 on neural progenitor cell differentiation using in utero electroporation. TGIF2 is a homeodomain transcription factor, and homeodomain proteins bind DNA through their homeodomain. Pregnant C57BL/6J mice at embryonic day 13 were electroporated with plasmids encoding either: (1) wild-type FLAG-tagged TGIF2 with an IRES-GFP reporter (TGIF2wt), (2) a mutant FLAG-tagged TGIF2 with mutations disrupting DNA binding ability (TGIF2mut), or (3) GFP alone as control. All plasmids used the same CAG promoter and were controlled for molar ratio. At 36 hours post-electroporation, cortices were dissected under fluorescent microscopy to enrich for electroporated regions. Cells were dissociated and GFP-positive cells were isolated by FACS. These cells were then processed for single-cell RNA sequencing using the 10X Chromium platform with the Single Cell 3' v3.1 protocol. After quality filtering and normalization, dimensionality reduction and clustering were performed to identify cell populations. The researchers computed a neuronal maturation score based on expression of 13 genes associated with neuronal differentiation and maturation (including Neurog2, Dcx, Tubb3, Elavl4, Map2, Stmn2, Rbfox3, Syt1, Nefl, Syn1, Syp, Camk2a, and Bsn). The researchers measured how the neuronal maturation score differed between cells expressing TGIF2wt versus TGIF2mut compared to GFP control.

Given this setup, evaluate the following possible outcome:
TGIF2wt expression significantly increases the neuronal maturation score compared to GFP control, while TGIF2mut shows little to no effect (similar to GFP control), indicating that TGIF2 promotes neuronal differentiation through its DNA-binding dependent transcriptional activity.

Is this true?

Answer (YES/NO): NO